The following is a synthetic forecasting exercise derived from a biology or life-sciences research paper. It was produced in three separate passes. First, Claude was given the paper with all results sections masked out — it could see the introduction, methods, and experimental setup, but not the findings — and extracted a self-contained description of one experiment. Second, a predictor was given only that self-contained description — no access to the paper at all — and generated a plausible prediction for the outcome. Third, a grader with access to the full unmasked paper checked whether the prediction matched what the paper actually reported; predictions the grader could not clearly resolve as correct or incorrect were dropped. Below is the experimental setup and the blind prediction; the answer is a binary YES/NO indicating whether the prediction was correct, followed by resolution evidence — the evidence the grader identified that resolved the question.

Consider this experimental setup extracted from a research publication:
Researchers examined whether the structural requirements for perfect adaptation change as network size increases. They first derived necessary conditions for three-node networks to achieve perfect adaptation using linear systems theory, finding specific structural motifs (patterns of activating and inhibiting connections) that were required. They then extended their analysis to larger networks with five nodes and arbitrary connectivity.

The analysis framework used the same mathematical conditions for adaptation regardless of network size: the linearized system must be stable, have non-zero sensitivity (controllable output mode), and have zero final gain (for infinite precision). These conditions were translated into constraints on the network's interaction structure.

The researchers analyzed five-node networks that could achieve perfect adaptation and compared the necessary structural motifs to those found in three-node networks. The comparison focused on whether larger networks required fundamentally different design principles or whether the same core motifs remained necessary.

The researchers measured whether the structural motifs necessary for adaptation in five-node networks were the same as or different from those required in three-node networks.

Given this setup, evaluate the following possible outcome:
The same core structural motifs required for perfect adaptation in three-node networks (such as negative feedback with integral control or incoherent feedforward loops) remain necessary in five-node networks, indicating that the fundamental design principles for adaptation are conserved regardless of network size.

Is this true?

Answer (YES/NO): YES